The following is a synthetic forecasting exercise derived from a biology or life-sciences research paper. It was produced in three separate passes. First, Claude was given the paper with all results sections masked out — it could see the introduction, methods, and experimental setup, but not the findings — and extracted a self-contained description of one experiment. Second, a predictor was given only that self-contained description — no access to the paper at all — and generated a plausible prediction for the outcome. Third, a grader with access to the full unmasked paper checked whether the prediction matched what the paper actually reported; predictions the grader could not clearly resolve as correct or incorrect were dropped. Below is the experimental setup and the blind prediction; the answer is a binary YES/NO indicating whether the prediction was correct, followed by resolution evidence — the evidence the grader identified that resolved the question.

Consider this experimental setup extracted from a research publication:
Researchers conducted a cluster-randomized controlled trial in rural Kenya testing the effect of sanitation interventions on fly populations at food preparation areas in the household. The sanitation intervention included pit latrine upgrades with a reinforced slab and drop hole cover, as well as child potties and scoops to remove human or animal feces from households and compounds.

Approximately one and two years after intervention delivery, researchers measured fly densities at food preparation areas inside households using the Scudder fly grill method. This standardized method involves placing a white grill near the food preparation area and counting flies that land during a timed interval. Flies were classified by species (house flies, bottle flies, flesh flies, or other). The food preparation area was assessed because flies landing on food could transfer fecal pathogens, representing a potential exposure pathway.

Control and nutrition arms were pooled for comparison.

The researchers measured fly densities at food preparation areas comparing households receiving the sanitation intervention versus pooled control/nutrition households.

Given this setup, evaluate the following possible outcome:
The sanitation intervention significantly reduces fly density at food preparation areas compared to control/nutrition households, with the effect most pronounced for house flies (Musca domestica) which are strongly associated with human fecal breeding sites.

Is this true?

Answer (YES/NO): NO